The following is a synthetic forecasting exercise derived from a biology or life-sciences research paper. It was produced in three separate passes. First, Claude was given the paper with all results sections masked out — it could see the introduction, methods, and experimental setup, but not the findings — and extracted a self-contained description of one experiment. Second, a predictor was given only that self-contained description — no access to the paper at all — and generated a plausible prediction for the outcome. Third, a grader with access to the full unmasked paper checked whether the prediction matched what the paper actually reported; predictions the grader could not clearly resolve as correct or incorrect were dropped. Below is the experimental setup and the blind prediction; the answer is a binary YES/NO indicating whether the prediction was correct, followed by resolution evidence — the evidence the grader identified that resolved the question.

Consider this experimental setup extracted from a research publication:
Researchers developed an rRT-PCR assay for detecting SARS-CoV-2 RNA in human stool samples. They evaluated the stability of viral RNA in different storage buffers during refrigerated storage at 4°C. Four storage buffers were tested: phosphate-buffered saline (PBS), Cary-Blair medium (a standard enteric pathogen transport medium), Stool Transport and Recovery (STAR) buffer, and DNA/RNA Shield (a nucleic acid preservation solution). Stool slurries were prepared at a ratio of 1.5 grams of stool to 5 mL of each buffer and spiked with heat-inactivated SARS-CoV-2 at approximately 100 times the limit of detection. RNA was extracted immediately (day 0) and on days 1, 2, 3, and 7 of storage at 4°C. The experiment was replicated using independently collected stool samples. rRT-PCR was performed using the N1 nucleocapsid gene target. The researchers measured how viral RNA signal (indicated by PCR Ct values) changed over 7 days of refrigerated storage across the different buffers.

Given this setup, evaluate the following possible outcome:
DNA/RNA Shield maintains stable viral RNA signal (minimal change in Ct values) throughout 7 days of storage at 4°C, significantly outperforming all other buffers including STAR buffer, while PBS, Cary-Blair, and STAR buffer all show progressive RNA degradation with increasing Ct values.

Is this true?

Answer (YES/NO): NO